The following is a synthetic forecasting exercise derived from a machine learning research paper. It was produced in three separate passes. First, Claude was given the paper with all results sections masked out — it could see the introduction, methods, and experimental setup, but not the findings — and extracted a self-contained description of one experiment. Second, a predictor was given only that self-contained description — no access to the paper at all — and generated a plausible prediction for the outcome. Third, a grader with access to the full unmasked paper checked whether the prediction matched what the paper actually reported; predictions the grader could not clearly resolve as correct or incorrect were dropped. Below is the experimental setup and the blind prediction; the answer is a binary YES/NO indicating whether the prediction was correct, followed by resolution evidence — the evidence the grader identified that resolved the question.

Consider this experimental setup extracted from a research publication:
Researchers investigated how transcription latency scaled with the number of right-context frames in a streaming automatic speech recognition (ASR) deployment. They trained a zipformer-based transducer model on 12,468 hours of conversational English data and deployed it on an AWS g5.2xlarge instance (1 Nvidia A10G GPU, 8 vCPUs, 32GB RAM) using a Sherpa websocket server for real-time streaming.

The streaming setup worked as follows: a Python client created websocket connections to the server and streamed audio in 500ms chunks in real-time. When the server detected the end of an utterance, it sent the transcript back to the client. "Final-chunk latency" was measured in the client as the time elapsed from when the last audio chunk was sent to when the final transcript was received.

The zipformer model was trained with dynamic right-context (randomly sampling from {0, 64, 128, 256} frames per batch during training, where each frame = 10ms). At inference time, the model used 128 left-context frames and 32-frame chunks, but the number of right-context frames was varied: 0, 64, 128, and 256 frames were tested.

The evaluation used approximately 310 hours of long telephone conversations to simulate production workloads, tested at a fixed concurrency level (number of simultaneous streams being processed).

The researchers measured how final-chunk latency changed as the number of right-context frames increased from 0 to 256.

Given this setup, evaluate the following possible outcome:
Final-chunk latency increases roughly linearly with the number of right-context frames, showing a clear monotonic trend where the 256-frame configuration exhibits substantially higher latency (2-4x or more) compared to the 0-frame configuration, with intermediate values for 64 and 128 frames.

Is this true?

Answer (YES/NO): NO